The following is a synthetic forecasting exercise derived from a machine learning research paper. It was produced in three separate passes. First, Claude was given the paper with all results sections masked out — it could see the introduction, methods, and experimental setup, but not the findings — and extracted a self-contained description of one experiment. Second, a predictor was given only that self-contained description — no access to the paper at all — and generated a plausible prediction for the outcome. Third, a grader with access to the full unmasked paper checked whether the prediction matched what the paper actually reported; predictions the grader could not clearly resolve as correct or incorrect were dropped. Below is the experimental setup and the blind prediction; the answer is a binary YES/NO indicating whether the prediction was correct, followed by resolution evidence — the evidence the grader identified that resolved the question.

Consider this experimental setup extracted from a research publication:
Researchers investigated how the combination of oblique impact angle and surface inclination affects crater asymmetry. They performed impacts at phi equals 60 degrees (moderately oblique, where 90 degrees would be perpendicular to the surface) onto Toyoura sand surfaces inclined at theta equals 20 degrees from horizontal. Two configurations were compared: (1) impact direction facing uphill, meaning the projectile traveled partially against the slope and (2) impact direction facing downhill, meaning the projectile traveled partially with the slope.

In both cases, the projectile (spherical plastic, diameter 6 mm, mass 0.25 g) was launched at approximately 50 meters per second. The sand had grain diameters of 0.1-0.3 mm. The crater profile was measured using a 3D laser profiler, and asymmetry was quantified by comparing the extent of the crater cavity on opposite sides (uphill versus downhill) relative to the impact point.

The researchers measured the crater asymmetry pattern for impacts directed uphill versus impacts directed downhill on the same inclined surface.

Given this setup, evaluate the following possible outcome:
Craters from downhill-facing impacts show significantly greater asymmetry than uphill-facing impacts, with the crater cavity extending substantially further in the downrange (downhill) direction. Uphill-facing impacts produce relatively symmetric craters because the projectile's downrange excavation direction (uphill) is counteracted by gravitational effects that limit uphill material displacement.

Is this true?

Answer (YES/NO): NO